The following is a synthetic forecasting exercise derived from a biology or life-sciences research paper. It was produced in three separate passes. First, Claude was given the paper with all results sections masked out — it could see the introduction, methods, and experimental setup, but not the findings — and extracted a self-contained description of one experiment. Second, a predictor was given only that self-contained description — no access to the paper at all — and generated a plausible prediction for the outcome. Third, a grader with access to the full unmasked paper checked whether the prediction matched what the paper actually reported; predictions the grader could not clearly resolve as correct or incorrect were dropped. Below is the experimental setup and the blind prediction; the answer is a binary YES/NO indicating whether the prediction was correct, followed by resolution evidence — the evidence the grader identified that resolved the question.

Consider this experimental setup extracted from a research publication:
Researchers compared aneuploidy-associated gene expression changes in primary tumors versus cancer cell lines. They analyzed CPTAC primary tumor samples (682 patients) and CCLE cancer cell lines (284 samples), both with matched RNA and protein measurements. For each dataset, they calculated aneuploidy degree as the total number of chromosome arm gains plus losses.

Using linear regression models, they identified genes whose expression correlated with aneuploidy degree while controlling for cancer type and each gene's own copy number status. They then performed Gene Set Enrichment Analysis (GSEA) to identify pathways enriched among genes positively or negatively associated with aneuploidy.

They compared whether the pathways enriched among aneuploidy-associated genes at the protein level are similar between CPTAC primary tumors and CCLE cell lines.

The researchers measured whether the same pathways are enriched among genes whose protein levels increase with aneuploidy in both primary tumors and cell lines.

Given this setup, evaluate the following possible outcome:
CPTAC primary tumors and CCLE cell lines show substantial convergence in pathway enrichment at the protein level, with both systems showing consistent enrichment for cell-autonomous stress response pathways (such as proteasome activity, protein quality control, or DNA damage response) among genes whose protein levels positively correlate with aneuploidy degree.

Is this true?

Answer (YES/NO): NO